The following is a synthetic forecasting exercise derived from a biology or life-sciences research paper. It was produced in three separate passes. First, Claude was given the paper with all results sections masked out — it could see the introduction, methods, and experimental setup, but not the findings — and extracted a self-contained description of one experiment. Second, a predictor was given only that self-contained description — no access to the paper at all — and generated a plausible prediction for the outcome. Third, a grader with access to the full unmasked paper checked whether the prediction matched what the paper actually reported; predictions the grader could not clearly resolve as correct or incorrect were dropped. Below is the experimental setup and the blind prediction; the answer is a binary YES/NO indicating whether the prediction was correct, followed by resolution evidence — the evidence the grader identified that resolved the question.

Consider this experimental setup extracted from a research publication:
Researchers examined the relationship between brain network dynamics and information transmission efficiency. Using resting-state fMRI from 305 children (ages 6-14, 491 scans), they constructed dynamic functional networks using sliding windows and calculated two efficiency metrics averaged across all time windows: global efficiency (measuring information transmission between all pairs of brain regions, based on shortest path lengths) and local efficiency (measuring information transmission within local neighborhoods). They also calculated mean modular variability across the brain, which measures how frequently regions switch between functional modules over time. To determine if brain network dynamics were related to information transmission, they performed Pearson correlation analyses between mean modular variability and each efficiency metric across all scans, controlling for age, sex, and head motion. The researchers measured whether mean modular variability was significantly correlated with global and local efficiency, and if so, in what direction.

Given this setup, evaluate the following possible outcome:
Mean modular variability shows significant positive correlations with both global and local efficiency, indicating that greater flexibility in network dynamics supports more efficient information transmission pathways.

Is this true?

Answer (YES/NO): NO